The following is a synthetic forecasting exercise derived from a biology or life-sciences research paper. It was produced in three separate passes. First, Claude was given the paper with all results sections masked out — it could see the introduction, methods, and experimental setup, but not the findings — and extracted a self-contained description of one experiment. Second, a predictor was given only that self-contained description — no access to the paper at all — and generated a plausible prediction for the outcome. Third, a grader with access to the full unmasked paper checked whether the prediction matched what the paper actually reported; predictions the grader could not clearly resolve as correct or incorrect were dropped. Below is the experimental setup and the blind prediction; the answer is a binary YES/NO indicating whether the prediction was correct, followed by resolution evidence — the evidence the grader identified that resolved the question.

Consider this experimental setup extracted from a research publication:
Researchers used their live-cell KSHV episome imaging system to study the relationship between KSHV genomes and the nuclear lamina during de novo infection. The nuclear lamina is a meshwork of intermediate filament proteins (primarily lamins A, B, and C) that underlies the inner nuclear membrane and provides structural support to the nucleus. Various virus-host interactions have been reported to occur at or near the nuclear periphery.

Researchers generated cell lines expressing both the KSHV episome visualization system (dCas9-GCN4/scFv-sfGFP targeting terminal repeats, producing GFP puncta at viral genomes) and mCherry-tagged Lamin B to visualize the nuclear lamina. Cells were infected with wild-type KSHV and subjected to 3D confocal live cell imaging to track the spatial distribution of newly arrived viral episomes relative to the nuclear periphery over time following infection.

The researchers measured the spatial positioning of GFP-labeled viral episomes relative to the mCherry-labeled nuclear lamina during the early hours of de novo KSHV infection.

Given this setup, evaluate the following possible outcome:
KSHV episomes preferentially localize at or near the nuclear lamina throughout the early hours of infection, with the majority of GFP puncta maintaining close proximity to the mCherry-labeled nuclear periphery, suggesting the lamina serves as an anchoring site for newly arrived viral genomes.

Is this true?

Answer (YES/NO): YES